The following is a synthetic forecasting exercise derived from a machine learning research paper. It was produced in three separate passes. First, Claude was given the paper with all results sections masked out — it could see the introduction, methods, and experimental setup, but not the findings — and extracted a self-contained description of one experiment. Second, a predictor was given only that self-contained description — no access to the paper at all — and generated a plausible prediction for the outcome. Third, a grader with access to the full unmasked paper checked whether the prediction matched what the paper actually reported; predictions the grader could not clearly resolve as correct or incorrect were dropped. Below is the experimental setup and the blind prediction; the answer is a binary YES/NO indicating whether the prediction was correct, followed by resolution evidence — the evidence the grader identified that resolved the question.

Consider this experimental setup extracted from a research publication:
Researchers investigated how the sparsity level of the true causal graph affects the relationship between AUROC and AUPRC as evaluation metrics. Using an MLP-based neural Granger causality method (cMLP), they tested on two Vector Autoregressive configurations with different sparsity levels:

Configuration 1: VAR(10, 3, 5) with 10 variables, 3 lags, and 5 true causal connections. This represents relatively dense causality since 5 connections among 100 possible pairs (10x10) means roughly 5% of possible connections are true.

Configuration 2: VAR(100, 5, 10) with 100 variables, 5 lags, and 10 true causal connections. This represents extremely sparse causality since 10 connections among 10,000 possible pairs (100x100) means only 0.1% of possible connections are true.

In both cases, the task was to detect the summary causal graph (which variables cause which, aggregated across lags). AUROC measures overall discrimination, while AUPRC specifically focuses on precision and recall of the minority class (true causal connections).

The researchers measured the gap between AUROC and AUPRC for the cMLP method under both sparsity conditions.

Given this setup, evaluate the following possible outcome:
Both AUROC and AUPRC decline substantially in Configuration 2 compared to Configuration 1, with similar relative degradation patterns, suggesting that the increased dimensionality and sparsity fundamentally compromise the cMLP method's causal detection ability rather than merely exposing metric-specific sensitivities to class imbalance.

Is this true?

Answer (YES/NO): NO